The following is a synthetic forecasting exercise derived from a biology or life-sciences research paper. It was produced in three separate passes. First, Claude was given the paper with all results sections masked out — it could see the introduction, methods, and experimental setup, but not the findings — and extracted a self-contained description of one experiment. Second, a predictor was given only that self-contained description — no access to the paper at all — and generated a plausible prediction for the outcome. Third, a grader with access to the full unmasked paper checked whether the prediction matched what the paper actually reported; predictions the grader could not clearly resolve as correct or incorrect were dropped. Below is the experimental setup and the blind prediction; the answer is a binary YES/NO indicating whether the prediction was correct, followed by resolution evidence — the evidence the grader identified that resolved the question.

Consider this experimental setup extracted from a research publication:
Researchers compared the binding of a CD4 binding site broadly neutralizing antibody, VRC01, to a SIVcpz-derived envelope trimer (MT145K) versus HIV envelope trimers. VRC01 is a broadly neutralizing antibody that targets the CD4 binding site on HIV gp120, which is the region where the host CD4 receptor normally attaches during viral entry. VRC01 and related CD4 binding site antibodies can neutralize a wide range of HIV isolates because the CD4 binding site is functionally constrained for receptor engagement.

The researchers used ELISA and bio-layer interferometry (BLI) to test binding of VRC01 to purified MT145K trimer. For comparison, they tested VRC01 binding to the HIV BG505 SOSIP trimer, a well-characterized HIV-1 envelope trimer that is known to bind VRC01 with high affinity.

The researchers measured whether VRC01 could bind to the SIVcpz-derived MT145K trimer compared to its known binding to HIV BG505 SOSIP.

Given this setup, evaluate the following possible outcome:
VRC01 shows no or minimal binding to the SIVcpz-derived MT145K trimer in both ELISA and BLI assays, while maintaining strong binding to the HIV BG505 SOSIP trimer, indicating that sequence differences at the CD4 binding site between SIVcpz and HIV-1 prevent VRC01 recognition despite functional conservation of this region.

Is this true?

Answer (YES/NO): YES